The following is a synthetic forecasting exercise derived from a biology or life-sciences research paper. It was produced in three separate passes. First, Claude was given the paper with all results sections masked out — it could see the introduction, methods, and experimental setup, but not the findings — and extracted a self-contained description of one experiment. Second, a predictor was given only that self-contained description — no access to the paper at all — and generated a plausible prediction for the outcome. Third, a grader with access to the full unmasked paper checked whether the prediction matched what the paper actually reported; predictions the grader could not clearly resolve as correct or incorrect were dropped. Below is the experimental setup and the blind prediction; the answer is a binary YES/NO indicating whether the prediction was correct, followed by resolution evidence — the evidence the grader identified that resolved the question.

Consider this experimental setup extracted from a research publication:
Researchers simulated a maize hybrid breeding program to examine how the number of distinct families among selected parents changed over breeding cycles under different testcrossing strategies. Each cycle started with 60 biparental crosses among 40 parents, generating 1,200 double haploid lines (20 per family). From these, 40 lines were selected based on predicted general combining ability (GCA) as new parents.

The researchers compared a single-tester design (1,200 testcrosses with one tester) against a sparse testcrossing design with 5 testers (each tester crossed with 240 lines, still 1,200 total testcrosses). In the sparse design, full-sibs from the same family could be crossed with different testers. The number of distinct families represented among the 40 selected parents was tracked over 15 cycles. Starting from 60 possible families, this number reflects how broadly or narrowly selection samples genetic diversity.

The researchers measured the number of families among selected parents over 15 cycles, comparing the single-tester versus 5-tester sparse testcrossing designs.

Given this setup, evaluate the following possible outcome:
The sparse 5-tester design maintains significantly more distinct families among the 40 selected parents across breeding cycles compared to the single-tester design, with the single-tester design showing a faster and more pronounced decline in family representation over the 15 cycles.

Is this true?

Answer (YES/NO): YES